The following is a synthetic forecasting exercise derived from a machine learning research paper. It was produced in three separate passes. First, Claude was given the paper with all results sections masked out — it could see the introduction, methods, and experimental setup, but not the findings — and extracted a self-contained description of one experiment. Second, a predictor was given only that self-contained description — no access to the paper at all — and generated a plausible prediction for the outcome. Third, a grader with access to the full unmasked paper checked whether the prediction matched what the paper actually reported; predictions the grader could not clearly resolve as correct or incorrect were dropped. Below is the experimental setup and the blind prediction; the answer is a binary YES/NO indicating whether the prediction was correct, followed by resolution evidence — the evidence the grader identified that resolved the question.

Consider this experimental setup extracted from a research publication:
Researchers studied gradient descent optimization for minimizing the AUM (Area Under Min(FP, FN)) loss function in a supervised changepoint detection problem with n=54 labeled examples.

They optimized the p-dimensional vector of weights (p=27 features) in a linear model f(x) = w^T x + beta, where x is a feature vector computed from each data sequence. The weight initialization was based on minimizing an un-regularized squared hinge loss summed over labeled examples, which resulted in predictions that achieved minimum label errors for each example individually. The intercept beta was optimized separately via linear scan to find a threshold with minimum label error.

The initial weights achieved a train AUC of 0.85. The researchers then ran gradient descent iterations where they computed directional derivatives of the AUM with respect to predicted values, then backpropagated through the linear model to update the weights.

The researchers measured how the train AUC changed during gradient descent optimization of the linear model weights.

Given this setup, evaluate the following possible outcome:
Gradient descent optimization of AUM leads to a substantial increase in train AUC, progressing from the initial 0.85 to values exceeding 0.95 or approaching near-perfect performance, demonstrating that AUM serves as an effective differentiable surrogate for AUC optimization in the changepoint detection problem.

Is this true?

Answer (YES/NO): NO